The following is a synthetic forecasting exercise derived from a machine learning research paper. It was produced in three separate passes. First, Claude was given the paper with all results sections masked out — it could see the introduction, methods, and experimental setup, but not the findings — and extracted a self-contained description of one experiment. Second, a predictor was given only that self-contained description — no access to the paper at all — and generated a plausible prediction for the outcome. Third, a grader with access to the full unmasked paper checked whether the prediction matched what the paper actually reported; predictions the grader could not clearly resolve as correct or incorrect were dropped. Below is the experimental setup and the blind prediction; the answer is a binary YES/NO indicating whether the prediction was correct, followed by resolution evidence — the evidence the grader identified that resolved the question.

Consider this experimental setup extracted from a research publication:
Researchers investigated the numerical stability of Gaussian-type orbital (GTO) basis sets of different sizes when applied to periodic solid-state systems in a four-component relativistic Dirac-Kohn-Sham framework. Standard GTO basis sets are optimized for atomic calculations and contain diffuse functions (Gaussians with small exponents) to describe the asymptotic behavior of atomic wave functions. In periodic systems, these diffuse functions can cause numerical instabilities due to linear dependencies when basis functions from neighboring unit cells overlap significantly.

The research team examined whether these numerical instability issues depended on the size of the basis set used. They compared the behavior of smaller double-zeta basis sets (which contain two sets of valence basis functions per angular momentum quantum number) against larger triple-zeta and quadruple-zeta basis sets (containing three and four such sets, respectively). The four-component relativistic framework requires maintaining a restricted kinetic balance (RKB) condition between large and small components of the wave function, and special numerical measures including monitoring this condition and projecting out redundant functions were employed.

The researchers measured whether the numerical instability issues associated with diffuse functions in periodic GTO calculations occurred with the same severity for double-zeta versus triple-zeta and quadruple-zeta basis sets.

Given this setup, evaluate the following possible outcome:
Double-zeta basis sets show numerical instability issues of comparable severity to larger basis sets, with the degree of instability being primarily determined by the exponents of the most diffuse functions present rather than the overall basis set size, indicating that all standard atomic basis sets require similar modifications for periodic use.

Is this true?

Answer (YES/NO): NO